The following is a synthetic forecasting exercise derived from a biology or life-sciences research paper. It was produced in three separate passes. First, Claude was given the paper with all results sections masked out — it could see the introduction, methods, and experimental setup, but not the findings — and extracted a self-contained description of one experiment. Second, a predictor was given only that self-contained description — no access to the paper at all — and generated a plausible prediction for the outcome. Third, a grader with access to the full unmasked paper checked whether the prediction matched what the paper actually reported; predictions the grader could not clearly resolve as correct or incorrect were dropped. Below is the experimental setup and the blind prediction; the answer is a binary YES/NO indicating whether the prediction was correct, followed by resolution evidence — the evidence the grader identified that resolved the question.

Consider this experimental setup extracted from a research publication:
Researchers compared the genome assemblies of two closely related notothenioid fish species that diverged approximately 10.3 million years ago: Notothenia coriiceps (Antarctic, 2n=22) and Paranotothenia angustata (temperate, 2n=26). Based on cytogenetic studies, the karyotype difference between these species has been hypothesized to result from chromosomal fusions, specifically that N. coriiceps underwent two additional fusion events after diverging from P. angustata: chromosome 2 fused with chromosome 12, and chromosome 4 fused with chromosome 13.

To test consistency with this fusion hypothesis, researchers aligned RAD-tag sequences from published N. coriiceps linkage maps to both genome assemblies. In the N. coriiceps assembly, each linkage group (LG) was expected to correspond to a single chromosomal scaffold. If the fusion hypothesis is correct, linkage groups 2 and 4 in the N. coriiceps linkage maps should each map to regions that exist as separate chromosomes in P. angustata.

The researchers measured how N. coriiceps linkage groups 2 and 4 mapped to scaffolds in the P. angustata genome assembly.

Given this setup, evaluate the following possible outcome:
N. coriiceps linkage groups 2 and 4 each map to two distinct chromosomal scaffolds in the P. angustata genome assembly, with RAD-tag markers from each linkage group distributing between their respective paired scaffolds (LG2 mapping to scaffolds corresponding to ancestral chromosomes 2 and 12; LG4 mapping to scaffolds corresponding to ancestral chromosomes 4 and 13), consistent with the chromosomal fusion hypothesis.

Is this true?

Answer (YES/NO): YES